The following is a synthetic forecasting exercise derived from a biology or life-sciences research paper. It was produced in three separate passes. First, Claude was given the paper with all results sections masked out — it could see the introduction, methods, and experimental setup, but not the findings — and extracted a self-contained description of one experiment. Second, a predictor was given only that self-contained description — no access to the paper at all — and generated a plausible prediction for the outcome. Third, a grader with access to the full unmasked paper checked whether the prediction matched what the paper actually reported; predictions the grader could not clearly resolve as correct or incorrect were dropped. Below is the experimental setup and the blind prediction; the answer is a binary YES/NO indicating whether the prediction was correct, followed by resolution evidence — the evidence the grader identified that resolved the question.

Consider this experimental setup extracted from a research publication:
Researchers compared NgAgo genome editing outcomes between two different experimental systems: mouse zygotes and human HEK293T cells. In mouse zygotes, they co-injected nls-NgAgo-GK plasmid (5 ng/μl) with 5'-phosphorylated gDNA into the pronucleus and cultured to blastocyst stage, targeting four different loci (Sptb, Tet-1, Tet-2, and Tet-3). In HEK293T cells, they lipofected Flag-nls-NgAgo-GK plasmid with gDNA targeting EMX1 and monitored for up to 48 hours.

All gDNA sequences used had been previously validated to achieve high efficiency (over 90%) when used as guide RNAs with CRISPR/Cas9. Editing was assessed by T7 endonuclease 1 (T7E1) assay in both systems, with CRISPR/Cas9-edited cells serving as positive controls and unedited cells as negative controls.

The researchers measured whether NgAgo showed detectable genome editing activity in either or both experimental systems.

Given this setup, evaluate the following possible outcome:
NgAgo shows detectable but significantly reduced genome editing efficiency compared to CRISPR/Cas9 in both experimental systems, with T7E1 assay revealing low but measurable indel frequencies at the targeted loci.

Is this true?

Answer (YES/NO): NO